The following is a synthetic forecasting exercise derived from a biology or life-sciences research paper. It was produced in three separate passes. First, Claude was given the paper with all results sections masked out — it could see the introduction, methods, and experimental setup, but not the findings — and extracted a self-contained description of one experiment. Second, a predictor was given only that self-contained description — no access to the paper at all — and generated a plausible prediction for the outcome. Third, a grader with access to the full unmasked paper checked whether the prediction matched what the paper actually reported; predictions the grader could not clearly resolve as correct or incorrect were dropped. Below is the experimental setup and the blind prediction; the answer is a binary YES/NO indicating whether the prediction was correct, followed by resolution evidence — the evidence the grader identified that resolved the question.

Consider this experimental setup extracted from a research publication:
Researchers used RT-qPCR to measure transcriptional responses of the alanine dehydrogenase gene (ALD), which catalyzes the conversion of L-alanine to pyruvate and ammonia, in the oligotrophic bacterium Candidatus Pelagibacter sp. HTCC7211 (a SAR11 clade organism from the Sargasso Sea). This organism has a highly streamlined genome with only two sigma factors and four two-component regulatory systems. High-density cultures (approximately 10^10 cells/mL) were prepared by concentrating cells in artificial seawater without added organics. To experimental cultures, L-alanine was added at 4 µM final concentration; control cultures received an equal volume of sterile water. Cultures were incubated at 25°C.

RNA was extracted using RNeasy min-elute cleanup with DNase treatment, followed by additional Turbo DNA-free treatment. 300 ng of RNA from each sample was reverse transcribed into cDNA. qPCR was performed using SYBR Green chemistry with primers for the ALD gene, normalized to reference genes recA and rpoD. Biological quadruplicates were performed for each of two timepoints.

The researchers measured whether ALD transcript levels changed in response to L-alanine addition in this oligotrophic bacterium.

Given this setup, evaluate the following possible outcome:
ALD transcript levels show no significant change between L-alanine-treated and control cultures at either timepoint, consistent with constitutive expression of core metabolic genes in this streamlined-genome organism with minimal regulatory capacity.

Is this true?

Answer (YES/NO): YES